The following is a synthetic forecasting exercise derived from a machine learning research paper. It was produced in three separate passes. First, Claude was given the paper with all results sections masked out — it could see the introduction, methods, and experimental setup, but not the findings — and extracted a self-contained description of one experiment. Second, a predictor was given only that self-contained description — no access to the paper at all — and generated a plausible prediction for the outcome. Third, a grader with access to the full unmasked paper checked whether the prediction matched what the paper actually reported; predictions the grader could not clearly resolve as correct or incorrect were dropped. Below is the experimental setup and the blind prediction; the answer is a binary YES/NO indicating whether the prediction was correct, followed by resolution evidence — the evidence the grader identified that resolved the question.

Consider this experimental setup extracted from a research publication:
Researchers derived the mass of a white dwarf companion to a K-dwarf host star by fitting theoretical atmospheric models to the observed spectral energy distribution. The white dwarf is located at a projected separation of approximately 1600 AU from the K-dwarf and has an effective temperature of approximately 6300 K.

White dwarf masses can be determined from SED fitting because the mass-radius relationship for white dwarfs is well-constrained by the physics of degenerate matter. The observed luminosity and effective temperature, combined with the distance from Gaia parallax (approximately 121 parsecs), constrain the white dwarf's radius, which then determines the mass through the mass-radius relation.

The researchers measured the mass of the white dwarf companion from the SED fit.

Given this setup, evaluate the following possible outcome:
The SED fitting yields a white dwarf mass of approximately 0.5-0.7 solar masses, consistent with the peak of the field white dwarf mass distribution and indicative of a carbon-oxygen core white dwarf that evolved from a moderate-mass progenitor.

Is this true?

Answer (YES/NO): YES